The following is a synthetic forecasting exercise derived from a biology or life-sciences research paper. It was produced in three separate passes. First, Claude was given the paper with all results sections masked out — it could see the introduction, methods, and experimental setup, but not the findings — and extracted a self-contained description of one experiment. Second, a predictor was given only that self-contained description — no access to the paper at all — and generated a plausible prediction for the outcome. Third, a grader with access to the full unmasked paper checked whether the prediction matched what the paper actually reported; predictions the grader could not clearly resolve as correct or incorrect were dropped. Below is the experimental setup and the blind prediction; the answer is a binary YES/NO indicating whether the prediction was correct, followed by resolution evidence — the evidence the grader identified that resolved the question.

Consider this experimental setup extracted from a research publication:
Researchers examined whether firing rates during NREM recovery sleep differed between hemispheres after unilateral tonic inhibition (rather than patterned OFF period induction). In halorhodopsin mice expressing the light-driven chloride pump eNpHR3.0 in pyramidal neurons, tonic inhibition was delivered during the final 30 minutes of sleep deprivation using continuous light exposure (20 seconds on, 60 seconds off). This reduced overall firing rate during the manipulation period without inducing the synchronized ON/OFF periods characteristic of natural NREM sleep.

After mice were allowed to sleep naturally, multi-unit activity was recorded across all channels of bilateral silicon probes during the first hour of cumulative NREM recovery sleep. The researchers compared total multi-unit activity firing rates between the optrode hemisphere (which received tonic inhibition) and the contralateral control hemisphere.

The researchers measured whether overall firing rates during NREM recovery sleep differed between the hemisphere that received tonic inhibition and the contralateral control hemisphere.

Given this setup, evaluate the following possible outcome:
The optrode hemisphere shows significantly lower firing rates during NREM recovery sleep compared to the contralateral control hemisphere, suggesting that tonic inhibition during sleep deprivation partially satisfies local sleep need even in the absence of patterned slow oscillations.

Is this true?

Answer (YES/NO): NO